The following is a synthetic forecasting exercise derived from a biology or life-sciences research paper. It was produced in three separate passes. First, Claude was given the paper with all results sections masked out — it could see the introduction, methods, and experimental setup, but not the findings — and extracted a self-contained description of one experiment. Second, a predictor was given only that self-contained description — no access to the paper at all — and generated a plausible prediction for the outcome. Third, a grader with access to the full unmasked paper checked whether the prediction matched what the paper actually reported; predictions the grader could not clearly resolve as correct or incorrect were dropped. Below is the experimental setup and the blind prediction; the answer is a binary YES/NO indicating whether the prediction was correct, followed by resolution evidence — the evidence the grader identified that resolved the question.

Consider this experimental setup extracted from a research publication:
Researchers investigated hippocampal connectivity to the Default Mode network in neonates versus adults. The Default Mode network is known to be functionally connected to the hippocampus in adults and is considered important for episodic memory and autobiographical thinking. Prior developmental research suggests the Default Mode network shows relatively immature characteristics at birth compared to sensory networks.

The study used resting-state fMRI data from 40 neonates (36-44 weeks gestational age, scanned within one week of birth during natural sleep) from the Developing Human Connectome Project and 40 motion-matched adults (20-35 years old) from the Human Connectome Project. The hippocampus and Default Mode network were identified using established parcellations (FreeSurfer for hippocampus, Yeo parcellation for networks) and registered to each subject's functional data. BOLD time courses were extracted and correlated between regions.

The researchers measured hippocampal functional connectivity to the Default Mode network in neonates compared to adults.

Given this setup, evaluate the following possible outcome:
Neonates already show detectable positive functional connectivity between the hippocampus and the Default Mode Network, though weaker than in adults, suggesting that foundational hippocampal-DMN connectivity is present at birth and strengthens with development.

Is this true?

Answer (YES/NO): YES